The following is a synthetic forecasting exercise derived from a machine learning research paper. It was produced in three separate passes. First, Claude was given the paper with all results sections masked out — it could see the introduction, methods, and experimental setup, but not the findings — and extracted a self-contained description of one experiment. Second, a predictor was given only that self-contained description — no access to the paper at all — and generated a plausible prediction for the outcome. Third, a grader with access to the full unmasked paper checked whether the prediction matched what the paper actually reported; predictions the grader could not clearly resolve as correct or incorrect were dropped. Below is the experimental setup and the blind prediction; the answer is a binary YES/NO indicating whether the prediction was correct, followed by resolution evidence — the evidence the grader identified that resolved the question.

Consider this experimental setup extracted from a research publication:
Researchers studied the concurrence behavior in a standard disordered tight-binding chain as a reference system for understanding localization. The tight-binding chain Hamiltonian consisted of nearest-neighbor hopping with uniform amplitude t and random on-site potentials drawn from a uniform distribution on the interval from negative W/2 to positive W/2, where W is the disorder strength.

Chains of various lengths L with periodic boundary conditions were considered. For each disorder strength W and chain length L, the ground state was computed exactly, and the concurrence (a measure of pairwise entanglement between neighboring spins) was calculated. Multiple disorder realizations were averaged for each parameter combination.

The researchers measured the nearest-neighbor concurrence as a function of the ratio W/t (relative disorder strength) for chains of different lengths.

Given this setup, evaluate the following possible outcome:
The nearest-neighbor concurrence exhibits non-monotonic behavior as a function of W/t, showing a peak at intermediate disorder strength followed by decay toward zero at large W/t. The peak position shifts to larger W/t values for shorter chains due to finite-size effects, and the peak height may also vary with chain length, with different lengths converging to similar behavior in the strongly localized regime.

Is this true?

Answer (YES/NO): NO